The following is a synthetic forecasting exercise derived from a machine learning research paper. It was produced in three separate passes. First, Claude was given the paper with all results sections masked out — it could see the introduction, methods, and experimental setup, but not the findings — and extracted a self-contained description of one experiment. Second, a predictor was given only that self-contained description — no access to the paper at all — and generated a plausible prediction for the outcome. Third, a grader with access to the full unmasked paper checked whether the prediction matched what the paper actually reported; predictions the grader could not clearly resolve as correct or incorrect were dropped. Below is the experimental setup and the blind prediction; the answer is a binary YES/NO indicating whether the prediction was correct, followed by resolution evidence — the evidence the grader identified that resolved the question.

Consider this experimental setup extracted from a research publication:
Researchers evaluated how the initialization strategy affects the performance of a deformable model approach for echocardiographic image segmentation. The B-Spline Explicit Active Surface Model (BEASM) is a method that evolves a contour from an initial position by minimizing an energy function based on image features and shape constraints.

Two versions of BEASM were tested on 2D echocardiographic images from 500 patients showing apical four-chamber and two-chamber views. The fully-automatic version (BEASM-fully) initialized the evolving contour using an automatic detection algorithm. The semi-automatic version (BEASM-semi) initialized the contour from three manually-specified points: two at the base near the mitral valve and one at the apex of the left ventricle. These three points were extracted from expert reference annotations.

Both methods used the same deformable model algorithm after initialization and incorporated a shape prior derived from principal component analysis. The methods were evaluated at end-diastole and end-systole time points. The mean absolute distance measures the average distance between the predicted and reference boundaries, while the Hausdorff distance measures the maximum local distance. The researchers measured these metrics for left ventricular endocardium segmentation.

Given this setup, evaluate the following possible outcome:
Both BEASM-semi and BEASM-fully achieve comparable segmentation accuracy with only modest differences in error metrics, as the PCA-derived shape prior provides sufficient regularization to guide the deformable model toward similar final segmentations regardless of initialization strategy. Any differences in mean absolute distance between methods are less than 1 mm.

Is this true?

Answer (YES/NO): NO